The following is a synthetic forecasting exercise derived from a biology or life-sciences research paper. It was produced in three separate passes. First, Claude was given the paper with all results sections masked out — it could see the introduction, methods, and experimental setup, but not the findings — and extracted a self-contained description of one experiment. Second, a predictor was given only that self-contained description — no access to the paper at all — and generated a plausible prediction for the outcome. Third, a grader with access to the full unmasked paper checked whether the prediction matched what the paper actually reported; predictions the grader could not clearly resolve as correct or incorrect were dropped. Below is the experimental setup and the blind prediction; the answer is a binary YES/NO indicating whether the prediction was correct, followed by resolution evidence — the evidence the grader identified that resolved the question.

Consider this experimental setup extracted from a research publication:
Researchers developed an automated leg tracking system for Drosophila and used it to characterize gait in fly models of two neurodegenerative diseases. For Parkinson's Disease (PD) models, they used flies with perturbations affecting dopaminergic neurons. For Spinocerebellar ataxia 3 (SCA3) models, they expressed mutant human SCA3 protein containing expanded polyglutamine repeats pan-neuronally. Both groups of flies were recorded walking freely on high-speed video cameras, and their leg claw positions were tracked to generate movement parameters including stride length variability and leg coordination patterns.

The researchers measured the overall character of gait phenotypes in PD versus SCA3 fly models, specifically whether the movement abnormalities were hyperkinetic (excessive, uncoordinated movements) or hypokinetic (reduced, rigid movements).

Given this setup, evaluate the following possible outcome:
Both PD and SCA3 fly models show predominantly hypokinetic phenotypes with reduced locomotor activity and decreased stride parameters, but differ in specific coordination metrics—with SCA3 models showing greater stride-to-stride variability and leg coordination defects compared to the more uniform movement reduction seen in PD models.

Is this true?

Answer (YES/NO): NO